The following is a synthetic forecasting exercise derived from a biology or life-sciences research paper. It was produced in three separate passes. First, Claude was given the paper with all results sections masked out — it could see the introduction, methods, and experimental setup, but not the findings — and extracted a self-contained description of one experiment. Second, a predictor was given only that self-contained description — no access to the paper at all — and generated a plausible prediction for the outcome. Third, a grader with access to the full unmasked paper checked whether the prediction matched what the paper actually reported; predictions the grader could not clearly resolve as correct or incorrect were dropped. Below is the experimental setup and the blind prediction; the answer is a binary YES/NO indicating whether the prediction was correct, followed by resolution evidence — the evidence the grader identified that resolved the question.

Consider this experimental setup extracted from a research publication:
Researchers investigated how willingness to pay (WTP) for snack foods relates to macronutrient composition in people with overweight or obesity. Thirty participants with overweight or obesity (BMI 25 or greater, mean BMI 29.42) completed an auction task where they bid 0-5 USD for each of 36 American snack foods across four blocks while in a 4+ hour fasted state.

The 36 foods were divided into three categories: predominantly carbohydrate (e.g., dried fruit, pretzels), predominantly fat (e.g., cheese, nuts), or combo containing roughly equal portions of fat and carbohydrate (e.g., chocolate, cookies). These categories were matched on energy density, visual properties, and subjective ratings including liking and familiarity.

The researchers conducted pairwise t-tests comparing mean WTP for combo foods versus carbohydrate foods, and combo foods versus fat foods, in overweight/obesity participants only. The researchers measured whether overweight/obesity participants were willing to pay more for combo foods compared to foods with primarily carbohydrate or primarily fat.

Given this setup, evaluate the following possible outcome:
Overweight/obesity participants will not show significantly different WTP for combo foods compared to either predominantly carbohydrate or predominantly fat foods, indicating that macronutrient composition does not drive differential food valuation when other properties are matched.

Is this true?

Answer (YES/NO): YES